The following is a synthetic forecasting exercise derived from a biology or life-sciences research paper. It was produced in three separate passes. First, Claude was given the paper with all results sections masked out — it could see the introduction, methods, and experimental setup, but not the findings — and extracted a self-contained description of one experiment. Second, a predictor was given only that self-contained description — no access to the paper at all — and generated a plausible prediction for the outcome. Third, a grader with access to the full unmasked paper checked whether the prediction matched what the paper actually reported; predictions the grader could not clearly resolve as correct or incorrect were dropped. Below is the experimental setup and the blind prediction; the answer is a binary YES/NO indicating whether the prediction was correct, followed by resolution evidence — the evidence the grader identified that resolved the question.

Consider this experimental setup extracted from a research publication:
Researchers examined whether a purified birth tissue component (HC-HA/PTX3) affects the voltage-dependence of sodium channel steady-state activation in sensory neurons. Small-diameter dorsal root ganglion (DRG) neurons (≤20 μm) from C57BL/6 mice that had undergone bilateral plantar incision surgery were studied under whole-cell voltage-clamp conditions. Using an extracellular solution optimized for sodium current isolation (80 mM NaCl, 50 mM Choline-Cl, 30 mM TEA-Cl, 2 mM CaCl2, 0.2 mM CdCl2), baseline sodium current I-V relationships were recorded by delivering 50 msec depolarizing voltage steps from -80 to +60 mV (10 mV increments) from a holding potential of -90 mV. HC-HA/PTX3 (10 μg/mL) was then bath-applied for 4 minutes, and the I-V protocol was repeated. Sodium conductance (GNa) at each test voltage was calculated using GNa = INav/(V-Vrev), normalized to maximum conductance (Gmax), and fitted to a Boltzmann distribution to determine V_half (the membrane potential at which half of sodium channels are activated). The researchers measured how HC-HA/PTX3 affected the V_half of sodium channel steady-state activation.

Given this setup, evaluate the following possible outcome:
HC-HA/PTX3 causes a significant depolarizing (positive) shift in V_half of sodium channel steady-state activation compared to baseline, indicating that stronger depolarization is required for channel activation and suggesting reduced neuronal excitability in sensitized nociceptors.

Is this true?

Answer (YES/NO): NO